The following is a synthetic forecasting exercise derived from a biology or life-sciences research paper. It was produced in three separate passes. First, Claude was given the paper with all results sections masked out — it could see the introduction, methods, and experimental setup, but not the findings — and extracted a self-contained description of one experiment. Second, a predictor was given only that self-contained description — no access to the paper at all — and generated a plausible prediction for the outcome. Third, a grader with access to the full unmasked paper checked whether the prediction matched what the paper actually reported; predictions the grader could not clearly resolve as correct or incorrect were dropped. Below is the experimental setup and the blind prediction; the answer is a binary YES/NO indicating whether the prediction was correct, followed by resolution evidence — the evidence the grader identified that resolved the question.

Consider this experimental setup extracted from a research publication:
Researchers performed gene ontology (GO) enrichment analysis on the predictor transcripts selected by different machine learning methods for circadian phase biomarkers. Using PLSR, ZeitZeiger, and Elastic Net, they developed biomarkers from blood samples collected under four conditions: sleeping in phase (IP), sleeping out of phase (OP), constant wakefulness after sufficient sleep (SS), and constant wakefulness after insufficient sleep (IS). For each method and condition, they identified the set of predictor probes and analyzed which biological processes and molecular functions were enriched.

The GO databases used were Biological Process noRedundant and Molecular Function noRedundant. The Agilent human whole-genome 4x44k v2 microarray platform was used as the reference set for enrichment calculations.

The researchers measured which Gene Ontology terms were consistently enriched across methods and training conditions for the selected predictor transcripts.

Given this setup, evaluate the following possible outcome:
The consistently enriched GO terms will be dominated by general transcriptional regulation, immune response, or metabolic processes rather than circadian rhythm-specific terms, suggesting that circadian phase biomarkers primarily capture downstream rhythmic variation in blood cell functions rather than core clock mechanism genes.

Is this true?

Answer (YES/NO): NO